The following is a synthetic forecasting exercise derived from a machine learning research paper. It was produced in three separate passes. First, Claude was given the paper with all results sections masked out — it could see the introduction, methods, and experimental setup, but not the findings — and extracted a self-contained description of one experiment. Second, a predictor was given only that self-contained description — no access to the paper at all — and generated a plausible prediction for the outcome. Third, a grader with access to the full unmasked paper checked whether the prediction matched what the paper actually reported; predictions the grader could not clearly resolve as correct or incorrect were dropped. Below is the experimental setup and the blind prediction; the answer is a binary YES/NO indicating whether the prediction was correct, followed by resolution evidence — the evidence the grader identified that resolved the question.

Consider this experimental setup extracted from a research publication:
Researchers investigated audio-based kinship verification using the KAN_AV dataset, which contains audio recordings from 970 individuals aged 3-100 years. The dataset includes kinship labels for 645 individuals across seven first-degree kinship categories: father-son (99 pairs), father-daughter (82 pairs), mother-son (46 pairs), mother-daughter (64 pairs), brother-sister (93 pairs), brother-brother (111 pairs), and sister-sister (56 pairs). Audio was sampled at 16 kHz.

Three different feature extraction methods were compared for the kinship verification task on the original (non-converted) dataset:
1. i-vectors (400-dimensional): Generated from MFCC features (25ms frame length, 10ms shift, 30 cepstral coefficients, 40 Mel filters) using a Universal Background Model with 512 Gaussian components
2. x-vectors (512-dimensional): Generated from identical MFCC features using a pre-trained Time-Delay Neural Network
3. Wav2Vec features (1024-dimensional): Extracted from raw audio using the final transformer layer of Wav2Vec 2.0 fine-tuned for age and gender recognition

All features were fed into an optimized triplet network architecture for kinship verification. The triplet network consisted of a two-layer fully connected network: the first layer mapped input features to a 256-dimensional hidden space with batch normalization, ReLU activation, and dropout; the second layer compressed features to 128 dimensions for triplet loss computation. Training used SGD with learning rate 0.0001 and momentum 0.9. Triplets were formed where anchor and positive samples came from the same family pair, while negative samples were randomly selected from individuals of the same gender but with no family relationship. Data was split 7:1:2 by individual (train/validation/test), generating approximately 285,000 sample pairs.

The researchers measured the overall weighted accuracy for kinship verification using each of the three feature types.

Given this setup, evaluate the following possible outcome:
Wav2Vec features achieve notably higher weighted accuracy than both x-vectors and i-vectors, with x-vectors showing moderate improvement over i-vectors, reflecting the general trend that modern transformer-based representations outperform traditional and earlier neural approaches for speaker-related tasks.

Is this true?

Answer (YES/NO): NO